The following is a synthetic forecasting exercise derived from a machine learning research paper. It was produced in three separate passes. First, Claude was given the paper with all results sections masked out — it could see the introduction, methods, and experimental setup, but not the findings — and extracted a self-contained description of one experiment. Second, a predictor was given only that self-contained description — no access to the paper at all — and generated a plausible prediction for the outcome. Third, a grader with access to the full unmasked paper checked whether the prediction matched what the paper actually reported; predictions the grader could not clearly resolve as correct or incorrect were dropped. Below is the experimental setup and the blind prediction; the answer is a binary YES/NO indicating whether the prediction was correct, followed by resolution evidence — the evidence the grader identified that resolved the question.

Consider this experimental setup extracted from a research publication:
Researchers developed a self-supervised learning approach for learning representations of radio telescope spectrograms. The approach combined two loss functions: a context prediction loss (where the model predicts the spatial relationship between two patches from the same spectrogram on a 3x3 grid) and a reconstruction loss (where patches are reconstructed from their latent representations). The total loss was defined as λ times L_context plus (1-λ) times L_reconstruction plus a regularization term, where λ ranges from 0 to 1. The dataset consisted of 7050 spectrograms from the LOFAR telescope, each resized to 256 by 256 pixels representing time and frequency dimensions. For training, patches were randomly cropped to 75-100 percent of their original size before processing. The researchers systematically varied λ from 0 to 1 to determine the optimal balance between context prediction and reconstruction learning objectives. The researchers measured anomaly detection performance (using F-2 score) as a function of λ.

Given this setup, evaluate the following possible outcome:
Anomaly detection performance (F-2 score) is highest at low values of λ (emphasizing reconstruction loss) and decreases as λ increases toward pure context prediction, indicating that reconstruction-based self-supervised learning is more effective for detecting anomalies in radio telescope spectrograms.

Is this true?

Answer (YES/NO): NO